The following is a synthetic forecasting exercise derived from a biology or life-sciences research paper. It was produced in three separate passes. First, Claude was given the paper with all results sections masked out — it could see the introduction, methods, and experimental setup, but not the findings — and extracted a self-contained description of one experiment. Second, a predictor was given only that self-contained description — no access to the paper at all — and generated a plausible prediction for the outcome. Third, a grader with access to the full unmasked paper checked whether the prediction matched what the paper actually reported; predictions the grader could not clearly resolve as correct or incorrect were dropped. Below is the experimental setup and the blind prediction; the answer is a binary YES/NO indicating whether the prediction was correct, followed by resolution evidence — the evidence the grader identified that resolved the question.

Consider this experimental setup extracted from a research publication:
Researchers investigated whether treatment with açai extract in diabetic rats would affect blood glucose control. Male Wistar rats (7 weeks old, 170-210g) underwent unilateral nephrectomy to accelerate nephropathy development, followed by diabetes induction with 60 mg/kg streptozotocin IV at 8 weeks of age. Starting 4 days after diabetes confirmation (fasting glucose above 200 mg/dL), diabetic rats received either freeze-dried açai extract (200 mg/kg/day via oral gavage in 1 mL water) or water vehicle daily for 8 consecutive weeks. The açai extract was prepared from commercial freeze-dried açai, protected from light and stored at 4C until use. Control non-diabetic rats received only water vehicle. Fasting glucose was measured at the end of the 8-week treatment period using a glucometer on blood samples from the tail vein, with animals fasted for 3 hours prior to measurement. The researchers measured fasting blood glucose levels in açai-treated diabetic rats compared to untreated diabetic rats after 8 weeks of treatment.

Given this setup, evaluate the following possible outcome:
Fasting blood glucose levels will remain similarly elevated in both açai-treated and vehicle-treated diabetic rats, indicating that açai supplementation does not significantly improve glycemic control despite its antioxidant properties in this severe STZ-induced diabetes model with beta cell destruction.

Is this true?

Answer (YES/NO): YES